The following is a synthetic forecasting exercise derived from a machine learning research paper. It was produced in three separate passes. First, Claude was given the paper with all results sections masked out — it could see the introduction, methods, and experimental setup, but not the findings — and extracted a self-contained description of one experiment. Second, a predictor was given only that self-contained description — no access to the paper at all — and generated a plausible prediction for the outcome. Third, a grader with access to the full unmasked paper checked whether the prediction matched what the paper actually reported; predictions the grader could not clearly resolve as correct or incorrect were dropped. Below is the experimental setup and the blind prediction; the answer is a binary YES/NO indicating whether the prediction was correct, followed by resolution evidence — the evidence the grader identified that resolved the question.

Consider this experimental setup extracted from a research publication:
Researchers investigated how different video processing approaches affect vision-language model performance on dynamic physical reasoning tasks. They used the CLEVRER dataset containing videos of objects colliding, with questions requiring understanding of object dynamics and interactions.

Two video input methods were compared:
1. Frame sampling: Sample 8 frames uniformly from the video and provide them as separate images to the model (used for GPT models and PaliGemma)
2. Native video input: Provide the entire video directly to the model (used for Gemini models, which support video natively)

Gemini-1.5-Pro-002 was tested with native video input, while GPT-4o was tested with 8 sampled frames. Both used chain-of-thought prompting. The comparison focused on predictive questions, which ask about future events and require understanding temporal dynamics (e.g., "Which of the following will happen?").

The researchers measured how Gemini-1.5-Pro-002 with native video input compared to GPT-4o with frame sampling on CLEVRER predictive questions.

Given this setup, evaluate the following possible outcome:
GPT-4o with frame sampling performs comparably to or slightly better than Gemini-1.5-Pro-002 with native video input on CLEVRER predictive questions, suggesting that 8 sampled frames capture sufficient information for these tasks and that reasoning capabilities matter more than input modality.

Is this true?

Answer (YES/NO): NO